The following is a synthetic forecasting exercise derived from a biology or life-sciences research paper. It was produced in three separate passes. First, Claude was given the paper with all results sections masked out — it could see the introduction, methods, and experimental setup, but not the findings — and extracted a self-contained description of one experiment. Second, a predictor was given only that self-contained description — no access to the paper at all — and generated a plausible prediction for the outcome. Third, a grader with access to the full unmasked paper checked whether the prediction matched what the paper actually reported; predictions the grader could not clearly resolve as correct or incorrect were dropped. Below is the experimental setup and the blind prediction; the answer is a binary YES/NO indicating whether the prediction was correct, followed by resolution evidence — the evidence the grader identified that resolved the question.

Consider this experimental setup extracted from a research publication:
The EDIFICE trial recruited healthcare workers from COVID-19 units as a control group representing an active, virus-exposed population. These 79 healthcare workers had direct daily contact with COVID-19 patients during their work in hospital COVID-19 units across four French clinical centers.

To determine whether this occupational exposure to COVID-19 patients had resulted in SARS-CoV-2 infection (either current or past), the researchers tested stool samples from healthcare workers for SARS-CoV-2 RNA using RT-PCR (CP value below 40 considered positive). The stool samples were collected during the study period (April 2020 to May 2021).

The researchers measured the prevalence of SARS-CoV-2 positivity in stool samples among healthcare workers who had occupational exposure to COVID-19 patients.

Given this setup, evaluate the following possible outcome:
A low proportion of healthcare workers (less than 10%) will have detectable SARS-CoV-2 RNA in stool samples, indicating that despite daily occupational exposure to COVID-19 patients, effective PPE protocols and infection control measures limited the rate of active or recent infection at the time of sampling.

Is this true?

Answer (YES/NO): YES